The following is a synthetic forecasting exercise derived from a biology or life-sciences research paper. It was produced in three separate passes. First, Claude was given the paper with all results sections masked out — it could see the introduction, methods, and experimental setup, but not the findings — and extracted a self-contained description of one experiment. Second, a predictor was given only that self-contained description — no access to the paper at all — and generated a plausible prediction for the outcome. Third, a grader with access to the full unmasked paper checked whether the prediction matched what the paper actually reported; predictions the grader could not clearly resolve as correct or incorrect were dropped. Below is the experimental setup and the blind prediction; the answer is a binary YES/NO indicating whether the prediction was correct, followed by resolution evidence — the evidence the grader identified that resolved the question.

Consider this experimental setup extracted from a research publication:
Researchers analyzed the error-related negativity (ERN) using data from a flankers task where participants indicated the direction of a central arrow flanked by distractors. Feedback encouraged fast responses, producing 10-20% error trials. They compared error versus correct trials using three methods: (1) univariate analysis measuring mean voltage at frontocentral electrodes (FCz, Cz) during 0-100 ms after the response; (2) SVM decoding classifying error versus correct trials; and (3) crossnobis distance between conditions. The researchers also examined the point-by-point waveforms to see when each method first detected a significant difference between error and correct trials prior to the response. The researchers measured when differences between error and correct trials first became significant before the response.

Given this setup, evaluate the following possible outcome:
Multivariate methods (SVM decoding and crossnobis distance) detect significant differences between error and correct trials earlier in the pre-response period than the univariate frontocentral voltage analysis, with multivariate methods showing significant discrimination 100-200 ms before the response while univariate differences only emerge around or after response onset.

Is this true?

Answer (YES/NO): NO